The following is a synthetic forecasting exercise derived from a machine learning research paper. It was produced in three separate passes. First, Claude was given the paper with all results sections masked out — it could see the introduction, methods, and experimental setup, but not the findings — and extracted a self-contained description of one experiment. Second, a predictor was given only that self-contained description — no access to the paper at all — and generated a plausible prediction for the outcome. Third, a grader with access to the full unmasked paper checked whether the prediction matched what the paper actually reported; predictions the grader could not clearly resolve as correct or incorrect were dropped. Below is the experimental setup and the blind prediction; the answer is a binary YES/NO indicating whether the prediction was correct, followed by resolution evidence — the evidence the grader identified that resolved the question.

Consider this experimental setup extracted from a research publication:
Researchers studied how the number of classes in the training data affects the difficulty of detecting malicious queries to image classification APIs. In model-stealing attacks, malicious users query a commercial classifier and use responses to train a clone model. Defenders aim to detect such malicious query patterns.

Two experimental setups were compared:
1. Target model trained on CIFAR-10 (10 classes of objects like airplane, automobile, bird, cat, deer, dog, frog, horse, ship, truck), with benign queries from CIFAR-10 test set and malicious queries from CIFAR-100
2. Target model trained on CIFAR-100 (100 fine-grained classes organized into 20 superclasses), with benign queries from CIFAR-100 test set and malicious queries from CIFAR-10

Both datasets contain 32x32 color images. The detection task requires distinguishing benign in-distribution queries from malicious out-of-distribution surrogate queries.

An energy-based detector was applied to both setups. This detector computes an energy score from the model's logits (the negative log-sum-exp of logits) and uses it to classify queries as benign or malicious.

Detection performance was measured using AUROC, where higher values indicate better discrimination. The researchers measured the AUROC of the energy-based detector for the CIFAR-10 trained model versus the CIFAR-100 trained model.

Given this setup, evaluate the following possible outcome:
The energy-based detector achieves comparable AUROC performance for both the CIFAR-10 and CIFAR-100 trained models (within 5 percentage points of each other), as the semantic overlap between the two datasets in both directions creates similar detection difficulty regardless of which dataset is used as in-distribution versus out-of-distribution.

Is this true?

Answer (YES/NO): NO